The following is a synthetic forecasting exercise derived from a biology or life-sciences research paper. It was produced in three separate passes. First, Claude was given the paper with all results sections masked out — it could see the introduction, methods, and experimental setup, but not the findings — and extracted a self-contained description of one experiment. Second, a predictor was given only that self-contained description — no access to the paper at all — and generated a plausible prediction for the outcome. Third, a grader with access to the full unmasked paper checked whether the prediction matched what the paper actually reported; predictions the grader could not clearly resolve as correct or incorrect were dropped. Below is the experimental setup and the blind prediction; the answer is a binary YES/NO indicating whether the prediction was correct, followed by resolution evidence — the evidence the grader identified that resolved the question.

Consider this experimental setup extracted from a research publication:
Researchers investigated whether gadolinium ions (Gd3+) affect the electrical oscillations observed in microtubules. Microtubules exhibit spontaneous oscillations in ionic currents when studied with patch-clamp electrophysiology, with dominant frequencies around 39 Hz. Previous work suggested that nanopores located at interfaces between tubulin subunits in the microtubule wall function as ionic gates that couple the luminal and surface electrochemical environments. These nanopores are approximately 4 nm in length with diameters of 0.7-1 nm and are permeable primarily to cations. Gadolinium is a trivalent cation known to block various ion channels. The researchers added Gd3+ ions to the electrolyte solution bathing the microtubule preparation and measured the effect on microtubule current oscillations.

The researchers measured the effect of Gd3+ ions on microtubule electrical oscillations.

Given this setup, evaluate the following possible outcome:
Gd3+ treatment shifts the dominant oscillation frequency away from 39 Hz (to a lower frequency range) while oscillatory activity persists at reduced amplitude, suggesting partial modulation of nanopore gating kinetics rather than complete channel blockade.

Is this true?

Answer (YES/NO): NO